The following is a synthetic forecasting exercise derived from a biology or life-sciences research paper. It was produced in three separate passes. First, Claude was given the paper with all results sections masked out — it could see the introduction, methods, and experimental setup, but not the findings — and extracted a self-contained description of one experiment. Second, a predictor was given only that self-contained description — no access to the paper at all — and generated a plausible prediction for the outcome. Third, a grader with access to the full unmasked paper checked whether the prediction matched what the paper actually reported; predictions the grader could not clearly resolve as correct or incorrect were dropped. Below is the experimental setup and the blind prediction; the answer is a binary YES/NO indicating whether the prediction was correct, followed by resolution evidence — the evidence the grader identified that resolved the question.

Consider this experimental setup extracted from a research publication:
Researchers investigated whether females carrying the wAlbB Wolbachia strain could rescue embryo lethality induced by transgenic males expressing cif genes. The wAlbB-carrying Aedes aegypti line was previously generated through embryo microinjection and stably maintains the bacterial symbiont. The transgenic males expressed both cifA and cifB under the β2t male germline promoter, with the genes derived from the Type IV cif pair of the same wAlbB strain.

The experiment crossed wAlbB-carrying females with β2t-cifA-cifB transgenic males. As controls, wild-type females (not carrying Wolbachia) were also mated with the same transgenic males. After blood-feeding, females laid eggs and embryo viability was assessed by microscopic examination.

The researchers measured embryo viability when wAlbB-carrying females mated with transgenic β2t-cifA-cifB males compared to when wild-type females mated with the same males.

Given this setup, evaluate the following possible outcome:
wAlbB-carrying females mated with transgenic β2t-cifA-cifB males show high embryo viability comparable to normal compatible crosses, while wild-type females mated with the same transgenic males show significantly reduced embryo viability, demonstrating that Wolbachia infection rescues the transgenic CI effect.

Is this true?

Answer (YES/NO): NO